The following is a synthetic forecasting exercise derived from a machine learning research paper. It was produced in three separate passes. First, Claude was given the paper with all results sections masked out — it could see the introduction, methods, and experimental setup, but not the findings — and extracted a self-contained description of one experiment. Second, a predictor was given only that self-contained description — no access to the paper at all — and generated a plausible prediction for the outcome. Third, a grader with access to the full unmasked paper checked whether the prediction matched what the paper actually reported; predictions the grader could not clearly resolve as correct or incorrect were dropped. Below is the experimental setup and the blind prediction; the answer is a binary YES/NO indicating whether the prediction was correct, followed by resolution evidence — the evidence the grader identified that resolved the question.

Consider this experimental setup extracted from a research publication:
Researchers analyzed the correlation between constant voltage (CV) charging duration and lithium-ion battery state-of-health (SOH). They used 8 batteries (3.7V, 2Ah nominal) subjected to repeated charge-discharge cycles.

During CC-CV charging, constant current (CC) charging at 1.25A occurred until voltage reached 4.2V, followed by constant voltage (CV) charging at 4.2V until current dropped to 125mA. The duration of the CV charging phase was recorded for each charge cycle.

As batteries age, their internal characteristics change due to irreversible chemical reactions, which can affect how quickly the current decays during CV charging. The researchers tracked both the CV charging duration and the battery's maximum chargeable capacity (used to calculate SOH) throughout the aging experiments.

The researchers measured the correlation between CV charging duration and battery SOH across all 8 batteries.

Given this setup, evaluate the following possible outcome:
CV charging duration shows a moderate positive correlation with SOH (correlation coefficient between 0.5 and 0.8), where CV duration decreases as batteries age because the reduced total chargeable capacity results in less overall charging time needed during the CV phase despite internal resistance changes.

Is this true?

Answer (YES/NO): NO